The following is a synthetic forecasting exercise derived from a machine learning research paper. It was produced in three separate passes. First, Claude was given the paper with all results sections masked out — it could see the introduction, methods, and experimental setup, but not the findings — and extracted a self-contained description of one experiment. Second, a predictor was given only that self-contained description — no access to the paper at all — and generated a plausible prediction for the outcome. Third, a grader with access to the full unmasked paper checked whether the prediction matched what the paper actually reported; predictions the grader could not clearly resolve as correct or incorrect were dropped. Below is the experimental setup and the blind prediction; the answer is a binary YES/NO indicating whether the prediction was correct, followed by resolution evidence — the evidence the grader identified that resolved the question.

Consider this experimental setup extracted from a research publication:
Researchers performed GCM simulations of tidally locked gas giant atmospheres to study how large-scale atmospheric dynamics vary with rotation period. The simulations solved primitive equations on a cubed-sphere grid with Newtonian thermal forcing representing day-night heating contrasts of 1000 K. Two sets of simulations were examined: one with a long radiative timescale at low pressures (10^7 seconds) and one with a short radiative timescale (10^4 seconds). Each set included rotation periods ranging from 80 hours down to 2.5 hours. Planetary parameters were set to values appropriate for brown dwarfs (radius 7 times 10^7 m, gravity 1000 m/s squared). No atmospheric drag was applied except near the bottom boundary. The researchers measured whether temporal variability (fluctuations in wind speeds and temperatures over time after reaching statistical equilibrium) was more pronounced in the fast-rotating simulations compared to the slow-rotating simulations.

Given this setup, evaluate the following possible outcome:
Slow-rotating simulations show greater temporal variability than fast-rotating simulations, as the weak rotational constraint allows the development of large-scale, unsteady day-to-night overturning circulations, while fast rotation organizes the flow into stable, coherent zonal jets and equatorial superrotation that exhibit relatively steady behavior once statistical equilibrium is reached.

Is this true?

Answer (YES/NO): NO